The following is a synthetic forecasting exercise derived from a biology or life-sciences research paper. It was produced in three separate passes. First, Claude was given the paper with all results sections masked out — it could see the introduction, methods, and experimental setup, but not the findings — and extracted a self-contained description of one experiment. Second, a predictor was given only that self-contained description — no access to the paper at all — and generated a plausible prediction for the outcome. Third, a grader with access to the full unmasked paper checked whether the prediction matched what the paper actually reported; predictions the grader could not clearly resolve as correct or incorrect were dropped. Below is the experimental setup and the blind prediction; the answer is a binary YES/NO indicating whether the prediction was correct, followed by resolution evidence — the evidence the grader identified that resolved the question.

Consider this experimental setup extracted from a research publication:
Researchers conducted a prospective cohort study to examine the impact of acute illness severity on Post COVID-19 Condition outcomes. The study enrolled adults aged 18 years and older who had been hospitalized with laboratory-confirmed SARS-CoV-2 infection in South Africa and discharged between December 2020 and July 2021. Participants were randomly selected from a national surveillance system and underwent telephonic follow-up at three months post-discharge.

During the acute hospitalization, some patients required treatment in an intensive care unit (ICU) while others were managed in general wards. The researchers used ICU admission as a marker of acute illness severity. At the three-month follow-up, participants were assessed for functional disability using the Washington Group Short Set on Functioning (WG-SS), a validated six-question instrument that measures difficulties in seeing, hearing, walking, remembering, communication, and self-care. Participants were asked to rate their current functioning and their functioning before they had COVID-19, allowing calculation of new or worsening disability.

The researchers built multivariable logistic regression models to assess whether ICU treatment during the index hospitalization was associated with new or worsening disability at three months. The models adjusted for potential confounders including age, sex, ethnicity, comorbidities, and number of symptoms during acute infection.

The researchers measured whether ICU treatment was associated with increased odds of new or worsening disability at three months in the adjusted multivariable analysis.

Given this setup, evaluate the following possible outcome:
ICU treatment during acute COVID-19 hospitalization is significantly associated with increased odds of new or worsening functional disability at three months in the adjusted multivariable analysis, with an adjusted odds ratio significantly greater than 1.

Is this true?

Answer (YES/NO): YES